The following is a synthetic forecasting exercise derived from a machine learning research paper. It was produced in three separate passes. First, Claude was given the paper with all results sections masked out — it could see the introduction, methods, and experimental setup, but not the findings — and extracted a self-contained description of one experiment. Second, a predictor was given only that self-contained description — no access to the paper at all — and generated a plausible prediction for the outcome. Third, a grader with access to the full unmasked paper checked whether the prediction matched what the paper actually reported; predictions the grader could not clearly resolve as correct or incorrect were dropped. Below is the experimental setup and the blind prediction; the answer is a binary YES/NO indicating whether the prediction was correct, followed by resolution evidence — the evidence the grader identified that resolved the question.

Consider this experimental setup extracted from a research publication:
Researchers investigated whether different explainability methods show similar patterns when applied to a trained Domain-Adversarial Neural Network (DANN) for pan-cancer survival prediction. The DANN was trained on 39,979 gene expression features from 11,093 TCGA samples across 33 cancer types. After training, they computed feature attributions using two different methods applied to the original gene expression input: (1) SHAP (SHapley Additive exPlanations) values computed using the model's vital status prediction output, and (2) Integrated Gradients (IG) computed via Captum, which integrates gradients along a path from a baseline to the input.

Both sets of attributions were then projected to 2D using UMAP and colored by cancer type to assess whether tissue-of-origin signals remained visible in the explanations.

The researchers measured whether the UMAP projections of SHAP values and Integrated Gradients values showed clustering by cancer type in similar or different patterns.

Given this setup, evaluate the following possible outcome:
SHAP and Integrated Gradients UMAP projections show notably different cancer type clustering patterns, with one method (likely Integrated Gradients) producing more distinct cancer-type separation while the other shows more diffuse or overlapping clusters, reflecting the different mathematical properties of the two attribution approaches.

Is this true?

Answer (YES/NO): NO